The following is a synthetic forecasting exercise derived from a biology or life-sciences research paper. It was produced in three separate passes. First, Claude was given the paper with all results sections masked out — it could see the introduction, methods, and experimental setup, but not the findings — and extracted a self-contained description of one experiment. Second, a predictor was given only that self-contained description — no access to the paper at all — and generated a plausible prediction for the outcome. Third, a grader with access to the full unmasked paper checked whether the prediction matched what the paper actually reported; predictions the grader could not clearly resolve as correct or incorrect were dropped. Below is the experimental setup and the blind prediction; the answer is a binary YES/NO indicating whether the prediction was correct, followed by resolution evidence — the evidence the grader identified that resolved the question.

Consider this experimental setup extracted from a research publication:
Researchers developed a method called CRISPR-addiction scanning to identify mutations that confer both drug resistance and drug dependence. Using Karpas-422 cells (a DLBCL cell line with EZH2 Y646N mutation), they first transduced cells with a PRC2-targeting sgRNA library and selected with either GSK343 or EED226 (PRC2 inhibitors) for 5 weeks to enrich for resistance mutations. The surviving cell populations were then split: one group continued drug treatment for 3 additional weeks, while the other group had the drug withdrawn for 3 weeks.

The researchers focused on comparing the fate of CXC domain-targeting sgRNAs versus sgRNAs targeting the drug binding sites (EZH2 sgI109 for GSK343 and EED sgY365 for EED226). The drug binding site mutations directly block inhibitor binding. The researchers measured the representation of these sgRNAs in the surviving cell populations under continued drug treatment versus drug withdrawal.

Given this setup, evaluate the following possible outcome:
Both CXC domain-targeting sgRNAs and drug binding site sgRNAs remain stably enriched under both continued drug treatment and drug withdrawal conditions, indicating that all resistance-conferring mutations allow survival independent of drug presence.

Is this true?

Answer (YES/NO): NO